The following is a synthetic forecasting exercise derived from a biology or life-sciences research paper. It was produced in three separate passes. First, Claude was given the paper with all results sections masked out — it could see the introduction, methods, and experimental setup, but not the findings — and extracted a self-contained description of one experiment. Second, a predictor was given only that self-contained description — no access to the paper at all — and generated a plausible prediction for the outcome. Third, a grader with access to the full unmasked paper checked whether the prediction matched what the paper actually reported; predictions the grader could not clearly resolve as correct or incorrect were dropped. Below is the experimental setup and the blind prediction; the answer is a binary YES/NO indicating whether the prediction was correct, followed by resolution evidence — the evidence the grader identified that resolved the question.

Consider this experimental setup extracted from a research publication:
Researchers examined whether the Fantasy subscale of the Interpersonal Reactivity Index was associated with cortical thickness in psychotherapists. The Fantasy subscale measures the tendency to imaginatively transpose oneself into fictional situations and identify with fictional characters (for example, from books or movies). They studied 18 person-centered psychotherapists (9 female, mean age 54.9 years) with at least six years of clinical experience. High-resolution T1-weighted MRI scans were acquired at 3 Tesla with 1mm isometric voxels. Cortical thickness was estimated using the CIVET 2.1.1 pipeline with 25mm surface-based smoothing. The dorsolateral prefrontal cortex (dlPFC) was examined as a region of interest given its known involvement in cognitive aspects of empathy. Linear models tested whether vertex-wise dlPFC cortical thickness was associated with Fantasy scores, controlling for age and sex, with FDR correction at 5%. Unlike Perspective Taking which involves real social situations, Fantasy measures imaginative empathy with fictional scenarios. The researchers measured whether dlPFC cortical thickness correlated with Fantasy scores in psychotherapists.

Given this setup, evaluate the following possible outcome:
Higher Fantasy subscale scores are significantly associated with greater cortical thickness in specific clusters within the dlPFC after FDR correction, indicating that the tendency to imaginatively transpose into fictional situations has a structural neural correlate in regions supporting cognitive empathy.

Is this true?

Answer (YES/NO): NO